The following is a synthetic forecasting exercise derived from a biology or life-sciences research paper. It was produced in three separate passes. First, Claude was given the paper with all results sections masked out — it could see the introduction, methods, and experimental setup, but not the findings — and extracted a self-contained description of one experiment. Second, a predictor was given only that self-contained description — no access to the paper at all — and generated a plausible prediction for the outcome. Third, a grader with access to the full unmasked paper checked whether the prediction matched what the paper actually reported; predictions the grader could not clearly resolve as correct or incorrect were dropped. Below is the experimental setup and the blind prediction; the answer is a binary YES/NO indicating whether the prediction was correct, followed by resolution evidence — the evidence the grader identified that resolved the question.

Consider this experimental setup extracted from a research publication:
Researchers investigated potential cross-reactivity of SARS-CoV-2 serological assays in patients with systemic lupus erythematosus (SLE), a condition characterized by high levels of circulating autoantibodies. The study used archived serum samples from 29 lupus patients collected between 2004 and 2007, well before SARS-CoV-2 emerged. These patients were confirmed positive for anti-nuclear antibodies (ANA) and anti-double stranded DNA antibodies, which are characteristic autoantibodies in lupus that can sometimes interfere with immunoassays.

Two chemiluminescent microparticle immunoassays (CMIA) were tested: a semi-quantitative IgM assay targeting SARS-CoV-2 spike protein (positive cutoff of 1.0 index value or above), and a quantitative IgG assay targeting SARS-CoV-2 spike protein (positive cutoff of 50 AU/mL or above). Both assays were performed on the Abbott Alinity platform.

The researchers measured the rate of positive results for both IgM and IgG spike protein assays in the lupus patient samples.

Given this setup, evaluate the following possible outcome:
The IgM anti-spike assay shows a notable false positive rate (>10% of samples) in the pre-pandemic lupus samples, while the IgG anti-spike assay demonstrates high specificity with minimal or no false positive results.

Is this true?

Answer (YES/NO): NO